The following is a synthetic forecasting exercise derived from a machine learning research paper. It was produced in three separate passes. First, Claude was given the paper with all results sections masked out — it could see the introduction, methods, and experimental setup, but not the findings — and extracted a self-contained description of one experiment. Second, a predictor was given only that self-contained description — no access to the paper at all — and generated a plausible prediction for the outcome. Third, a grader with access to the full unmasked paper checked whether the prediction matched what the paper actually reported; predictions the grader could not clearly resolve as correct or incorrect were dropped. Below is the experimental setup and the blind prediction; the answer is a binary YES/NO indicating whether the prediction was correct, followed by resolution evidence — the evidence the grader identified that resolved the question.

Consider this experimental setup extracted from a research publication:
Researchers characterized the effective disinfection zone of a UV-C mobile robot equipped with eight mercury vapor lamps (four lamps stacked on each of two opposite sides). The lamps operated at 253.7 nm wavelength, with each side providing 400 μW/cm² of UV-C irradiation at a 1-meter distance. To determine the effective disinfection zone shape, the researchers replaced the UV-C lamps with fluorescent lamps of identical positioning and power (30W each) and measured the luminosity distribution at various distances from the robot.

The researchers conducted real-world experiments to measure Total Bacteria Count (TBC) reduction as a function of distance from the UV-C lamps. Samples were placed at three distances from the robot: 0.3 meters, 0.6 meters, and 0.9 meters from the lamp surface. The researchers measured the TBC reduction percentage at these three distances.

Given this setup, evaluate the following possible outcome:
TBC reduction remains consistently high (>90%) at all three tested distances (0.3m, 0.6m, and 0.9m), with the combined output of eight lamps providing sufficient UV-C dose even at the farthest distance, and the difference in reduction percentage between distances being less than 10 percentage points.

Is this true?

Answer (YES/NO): NO